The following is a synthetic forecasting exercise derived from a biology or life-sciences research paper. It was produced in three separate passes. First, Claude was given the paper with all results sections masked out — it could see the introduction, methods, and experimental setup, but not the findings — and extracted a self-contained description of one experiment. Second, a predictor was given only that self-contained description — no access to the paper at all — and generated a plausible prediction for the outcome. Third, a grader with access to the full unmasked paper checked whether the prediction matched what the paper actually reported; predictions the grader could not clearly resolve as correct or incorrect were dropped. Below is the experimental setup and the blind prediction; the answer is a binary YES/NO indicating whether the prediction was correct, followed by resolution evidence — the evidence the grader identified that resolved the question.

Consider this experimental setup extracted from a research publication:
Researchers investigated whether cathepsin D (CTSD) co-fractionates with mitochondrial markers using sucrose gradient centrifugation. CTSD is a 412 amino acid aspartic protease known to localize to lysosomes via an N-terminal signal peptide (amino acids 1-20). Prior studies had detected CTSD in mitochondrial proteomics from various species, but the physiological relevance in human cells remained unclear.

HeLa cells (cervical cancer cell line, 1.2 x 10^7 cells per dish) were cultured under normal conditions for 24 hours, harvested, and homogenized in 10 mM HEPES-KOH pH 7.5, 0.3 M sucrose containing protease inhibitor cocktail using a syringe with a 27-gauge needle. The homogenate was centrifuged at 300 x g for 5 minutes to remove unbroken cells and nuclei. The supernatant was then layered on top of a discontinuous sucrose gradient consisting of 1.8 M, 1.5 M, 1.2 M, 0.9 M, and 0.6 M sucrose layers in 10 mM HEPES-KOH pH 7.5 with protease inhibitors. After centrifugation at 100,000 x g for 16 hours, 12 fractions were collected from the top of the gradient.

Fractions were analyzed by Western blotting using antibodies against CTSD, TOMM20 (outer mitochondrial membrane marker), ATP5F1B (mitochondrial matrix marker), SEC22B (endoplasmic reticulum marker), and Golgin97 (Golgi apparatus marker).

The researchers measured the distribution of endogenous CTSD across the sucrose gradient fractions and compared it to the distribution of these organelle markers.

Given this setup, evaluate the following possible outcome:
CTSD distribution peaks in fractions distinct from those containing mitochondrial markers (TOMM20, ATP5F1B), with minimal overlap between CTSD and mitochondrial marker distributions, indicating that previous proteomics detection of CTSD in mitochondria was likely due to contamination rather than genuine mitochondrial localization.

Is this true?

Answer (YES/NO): NO